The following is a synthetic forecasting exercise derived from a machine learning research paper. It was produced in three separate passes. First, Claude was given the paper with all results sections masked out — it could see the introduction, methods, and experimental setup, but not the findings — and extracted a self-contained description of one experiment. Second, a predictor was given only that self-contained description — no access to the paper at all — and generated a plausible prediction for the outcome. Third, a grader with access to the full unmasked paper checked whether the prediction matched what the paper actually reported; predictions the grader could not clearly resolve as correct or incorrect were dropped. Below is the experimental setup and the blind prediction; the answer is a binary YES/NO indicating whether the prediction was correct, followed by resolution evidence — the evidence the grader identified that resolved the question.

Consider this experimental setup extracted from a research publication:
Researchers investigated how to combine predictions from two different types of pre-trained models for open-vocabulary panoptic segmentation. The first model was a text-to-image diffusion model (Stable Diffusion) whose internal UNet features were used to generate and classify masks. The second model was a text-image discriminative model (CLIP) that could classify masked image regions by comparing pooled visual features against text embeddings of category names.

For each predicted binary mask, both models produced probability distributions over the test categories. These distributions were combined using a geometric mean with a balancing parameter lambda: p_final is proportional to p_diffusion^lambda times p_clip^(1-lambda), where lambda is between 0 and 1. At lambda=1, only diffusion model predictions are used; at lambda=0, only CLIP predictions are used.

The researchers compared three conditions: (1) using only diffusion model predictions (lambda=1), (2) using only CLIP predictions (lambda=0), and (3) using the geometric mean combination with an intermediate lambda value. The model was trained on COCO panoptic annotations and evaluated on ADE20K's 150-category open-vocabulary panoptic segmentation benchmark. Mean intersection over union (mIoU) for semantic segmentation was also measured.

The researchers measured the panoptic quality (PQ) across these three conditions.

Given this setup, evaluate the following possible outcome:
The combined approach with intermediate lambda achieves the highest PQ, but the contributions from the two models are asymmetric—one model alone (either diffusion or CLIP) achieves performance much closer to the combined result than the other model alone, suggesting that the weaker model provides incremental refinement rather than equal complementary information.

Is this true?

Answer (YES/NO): YES